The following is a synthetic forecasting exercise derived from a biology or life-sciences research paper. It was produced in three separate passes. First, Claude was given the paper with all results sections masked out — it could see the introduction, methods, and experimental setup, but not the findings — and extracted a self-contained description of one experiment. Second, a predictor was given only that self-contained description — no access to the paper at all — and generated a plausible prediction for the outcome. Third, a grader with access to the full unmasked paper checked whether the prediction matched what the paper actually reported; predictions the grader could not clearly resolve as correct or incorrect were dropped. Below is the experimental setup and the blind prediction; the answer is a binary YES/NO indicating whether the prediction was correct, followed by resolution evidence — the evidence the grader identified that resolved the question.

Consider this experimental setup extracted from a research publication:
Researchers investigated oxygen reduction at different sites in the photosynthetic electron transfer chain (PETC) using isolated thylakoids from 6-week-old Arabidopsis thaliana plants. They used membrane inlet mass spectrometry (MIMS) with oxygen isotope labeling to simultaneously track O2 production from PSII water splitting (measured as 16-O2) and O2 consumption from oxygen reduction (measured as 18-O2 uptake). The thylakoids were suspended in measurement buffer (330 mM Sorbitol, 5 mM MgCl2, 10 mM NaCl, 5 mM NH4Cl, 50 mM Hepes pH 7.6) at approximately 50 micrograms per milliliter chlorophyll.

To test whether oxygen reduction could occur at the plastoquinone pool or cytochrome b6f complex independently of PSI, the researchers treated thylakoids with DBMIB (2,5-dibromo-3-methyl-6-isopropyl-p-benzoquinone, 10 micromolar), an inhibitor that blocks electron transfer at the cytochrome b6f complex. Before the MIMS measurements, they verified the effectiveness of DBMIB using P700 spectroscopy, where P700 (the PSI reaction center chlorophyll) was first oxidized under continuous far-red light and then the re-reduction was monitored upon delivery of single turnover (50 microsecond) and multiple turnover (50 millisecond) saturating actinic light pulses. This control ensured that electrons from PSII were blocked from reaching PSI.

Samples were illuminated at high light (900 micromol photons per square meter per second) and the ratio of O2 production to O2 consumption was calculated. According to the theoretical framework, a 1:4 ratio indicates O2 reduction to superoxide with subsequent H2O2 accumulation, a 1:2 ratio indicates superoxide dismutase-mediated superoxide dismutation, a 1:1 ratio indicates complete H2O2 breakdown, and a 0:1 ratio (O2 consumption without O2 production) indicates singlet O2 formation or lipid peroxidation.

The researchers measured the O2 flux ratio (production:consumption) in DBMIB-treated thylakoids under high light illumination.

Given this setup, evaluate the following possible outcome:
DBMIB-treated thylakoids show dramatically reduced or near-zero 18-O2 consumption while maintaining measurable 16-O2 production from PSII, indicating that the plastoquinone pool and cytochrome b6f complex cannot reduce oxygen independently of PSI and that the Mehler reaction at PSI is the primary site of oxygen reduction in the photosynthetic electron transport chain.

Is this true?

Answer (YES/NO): NO